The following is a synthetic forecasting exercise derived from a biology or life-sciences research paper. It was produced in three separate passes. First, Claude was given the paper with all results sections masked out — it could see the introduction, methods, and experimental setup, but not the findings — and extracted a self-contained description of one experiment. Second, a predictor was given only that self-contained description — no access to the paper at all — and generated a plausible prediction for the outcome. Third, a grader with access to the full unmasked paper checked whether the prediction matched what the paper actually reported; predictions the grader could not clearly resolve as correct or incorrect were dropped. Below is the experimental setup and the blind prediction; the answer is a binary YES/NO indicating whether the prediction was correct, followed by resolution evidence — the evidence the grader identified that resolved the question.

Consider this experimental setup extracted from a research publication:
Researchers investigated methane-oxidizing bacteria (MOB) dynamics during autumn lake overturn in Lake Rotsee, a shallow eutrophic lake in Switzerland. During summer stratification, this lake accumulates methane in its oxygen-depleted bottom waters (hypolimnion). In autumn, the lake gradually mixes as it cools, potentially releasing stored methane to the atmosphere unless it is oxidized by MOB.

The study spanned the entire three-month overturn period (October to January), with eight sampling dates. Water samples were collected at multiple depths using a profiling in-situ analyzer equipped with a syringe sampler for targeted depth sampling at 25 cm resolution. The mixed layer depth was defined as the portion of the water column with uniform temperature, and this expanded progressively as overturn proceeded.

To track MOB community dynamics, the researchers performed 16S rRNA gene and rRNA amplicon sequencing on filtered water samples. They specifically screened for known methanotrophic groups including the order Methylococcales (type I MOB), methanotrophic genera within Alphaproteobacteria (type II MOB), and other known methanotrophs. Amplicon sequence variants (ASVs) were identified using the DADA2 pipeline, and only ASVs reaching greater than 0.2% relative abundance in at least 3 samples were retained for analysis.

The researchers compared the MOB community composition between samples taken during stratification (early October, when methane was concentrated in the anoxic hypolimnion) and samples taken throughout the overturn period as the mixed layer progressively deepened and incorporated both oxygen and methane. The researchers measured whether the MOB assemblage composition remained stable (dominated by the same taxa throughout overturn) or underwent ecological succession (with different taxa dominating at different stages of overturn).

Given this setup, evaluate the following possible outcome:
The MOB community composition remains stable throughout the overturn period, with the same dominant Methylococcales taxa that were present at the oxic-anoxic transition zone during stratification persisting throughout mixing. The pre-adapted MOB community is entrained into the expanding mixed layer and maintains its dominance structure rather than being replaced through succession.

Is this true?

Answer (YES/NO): NO